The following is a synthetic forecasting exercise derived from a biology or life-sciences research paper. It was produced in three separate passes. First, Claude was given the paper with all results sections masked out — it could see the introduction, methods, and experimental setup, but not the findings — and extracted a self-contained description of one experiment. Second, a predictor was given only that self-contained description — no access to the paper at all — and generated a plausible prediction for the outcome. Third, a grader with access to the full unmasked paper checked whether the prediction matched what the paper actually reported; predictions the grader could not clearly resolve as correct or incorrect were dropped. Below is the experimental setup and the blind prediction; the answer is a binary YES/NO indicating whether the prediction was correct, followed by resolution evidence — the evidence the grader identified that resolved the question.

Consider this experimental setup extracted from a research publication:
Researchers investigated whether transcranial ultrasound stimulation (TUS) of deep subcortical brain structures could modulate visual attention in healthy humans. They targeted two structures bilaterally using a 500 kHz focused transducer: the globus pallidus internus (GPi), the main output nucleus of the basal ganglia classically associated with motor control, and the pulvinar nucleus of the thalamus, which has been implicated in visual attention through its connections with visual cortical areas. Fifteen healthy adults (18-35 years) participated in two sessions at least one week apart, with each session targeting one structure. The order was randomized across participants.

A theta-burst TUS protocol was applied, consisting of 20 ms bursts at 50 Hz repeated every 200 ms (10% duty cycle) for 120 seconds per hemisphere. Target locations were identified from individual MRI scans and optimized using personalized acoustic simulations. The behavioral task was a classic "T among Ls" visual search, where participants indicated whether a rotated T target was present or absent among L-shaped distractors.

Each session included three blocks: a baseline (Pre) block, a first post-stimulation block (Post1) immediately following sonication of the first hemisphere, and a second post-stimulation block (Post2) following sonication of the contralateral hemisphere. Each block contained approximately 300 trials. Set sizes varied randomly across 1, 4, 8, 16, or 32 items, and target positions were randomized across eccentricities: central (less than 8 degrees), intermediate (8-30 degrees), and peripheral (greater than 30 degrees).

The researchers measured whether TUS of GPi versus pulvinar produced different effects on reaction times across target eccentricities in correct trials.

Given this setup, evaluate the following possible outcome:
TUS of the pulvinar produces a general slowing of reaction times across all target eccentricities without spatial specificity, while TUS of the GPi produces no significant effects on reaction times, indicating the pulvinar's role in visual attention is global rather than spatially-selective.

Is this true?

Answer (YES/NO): NO